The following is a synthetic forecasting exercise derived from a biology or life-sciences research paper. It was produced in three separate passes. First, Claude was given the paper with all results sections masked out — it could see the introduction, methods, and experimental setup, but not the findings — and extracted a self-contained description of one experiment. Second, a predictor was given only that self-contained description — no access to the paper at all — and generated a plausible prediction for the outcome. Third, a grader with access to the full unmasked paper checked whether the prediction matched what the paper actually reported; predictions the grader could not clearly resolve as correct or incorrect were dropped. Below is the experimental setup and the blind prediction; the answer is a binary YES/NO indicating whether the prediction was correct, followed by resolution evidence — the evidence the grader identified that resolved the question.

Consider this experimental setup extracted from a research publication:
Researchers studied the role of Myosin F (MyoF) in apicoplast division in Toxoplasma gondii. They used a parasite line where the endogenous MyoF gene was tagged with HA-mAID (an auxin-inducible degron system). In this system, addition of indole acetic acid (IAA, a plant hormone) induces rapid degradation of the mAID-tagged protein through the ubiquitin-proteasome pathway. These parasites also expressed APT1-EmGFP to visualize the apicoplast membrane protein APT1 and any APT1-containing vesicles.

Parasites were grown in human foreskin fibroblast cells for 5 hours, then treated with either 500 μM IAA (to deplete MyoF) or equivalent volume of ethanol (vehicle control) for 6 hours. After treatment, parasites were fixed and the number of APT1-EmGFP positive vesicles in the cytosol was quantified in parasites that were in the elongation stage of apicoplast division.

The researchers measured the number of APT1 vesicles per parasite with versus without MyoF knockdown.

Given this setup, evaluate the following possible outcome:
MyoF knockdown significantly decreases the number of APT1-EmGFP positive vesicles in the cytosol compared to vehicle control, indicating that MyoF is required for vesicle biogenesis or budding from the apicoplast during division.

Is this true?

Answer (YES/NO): NO